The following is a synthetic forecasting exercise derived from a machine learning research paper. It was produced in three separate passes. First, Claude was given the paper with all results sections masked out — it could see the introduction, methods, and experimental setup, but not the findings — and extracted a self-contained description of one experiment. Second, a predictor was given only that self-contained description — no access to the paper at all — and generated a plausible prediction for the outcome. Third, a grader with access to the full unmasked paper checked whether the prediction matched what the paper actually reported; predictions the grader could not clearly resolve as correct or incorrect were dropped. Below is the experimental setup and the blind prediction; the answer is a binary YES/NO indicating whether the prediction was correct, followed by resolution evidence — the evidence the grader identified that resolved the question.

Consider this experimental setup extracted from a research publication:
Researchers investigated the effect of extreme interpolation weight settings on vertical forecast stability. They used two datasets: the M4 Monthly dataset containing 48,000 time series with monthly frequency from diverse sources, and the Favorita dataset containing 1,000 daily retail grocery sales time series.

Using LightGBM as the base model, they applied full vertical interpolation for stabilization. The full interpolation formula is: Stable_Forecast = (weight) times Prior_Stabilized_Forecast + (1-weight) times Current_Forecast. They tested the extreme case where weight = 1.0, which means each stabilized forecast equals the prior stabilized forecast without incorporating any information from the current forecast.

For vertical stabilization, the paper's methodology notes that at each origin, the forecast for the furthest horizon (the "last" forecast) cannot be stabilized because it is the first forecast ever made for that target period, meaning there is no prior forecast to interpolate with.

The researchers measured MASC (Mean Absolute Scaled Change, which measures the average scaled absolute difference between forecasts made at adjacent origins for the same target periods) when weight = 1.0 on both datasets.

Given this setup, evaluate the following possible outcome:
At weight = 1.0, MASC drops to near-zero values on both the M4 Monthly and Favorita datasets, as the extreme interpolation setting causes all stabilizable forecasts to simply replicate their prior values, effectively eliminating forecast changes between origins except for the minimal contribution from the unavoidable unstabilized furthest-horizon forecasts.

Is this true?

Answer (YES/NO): NO